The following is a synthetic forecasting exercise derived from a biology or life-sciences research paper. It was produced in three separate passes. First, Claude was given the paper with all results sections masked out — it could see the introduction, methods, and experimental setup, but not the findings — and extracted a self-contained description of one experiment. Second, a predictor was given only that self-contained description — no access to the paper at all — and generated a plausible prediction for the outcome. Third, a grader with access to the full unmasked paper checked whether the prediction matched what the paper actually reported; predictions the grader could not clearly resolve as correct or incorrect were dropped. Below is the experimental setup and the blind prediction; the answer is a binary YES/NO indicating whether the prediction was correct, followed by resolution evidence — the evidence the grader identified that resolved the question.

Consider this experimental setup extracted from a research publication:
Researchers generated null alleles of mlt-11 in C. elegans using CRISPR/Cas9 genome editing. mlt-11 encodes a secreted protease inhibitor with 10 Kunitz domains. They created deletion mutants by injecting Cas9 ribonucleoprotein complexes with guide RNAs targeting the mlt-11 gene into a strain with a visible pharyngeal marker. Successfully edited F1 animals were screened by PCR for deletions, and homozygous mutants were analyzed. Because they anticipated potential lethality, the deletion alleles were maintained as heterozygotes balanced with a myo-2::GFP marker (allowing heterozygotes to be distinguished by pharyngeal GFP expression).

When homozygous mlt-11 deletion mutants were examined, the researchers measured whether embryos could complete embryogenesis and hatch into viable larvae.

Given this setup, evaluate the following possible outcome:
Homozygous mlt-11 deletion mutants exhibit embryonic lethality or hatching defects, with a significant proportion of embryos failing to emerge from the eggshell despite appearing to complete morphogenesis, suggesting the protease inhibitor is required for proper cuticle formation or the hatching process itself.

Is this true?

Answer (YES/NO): NO